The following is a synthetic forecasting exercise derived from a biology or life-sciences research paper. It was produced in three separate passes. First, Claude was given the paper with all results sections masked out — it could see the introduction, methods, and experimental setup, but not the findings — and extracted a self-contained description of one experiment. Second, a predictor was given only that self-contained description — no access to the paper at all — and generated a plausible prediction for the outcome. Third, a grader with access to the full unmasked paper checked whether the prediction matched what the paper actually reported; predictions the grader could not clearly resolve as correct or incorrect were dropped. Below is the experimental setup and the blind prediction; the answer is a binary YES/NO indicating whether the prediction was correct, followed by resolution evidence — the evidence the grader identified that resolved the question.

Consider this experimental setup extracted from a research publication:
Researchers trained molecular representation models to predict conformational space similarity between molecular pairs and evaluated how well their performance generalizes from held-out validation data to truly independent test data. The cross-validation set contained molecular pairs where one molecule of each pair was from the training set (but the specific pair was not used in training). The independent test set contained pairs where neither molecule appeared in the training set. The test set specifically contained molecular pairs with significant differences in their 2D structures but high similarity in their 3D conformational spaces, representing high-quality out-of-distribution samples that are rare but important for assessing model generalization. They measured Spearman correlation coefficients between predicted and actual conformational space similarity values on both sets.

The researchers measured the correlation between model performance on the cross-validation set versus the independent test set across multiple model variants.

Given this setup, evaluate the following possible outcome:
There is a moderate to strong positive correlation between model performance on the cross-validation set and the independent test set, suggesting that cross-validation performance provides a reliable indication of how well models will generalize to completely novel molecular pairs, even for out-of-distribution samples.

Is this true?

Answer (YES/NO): YES